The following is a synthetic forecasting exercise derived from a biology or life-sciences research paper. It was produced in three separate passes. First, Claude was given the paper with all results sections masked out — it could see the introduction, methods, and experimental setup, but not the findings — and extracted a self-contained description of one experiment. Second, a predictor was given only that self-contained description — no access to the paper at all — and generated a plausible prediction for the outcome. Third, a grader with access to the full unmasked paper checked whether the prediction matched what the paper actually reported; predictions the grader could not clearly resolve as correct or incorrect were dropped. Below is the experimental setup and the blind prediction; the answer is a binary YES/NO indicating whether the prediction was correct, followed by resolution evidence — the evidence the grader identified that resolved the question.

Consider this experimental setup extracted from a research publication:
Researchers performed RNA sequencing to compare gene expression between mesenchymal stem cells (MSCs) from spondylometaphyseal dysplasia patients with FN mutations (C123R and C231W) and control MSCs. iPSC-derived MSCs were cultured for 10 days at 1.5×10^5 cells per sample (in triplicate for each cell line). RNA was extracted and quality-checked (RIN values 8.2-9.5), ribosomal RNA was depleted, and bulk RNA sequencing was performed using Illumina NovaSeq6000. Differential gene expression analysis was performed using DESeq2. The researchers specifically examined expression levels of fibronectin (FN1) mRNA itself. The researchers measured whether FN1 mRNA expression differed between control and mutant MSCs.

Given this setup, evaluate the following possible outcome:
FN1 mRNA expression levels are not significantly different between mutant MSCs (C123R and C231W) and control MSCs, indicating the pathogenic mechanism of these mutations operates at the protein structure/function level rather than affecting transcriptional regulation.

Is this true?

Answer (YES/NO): YES